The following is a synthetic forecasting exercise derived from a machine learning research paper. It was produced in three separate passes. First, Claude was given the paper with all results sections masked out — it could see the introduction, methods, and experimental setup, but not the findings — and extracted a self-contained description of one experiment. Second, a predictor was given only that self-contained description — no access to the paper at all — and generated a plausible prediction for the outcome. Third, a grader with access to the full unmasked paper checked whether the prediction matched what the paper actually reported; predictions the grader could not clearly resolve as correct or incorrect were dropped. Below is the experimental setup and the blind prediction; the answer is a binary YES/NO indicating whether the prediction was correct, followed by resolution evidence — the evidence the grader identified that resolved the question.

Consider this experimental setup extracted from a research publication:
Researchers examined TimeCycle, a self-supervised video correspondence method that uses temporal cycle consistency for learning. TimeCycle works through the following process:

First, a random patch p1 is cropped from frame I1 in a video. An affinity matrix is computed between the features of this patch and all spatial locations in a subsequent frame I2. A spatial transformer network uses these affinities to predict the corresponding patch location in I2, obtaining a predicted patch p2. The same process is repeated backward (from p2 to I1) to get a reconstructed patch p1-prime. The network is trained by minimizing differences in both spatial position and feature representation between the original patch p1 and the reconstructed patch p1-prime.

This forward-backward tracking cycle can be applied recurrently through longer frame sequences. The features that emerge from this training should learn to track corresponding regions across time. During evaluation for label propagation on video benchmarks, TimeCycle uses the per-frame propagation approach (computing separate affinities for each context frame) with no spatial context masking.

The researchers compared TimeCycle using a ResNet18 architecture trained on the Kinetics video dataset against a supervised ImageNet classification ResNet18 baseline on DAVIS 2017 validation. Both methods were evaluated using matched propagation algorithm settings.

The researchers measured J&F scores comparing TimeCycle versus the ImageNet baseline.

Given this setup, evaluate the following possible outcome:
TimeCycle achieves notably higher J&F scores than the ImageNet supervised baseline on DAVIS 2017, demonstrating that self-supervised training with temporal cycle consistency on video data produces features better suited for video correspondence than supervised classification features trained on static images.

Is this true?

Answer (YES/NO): NO